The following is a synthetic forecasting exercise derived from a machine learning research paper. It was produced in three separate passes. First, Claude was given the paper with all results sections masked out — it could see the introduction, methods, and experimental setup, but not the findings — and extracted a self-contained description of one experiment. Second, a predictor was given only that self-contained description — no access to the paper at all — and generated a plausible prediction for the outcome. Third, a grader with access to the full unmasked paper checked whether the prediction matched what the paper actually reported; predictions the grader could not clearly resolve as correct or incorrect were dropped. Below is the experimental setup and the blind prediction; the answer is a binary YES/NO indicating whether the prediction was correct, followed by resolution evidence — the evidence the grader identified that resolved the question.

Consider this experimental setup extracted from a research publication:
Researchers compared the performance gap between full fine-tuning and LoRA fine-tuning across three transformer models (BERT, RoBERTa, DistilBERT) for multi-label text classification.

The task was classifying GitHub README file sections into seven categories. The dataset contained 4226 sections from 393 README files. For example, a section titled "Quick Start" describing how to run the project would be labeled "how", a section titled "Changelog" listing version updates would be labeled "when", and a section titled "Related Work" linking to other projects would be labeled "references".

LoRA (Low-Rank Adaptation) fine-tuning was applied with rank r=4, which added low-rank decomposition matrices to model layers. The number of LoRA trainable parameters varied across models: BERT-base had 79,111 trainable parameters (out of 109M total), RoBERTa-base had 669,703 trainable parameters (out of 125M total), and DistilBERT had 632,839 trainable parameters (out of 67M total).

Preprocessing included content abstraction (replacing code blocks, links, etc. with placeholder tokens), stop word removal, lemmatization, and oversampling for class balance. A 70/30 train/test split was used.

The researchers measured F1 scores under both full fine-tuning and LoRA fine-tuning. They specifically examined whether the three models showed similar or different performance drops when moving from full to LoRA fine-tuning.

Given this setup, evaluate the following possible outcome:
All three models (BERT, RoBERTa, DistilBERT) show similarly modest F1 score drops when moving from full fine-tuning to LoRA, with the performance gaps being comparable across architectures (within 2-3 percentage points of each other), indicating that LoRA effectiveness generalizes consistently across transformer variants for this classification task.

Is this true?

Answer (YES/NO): NO